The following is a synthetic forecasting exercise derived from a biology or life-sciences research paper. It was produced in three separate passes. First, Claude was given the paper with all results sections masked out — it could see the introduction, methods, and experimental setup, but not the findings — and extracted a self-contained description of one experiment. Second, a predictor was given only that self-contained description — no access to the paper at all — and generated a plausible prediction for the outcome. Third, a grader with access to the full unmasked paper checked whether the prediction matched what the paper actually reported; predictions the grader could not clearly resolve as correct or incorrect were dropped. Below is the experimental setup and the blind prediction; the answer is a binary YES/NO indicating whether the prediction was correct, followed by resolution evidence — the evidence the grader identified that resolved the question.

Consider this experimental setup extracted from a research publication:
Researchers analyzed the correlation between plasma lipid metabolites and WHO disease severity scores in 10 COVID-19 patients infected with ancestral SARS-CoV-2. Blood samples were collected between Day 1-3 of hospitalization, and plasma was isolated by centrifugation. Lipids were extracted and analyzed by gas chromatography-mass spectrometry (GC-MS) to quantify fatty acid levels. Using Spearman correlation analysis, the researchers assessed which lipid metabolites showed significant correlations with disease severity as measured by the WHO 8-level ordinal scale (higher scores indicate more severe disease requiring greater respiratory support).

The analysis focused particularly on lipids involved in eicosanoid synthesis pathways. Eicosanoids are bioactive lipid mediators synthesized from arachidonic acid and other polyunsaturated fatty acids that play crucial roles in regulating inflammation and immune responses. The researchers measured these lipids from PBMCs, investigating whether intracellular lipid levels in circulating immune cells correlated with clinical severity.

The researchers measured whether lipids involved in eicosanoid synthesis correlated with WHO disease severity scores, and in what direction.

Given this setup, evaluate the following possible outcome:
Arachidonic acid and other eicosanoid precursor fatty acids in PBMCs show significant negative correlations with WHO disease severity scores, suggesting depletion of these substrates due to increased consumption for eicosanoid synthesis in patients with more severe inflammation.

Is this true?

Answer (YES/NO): NO